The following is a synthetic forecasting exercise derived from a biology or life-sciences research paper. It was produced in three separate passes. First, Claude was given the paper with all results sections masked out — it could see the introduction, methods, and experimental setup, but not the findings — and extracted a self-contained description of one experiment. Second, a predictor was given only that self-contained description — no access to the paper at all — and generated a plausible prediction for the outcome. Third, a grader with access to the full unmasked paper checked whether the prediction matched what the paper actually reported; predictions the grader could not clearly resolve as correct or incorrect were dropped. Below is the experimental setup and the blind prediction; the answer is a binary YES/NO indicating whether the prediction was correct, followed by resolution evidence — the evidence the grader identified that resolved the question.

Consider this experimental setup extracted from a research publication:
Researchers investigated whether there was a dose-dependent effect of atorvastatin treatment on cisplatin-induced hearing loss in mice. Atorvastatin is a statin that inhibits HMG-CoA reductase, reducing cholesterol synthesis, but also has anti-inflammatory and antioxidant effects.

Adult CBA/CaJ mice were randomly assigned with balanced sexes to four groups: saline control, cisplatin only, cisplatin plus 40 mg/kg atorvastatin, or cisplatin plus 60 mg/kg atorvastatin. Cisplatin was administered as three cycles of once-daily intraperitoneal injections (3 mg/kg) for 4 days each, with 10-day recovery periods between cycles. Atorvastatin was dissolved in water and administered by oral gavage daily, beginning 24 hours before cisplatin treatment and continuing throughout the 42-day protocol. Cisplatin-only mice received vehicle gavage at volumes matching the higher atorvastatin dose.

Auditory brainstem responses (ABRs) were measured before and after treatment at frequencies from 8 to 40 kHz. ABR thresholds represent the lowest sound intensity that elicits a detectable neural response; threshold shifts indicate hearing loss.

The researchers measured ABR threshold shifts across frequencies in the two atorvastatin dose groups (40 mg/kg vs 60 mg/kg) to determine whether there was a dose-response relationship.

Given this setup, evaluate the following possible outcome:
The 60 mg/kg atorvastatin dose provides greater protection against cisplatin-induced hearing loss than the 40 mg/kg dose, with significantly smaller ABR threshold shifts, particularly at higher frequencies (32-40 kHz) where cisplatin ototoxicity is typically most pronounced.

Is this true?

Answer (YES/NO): NO